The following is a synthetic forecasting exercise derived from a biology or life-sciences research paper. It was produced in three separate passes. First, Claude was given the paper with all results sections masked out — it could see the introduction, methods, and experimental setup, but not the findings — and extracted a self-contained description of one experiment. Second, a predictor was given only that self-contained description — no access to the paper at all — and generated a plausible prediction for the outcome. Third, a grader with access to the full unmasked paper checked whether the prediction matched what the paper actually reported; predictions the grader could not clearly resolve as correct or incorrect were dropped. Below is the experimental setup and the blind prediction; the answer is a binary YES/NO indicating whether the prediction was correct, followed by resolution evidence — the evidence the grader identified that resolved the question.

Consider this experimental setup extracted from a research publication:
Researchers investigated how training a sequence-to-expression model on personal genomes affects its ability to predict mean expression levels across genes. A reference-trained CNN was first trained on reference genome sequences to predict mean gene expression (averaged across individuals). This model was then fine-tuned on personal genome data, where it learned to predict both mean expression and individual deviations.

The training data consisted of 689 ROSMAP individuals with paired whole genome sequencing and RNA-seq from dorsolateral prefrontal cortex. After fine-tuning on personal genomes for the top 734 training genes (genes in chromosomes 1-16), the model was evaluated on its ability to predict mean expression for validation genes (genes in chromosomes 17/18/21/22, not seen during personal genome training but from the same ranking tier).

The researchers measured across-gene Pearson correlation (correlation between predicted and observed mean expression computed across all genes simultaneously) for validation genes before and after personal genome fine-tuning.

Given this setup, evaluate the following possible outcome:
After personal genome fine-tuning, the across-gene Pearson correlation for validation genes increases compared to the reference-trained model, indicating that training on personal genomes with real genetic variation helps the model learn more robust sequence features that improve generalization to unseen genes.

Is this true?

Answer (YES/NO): NO